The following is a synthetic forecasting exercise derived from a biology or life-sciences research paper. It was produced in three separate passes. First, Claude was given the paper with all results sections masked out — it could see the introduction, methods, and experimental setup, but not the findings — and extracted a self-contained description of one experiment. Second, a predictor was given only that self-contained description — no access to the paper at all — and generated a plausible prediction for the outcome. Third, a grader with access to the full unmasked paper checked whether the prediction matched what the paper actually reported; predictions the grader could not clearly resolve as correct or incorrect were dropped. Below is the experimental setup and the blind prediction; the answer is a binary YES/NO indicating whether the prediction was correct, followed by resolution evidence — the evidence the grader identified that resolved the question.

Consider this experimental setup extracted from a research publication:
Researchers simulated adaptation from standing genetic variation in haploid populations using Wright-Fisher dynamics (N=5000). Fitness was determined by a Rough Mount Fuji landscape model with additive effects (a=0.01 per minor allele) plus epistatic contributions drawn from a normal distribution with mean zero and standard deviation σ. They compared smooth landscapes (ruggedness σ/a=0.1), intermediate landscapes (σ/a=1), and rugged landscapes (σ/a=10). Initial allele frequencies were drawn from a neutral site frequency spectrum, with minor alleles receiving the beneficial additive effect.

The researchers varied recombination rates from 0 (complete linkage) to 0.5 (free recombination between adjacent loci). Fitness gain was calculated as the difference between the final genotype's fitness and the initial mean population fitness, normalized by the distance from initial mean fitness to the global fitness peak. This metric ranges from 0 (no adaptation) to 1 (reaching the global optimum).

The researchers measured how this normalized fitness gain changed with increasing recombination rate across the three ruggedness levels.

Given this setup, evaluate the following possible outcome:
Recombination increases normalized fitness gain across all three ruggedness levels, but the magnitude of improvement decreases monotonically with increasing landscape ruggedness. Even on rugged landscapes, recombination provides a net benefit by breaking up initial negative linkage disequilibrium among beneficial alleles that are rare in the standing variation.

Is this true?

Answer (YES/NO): NO